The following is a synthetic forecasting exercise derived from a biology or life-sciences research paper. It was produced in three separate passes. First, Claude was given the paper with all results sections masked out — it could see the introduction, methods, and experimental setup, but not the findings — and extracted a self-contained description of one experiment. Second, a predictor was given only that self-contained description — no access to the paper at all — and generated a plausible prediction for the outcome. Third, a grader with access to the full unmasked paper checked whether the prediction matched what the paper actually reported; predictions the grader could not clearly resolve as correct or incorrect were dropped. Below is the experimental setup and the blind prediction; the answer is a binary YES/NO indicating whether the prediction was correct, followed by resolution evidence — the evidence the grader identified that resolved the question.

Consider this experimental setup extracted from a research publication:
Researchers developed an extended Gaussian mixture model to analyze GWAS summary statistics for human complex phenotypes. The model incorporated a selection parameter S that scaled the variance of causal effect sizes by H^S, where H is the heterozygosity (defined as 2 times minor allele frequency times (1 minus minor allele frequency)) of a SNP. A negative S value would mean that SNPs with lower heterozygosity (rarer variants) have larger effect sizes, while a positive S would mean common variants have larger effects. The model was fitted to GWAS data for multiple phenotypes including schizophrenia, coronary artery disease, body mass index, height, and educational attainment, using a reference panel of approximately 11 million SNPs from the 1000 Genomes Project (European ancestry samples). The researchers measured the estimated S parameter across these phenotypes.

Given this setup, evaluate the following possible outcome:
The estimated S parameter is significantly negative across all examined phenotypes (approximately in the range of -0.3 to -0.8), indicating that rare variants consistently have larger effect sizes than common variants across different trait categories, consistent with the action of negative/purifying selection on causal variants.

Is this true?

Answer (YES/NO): NO